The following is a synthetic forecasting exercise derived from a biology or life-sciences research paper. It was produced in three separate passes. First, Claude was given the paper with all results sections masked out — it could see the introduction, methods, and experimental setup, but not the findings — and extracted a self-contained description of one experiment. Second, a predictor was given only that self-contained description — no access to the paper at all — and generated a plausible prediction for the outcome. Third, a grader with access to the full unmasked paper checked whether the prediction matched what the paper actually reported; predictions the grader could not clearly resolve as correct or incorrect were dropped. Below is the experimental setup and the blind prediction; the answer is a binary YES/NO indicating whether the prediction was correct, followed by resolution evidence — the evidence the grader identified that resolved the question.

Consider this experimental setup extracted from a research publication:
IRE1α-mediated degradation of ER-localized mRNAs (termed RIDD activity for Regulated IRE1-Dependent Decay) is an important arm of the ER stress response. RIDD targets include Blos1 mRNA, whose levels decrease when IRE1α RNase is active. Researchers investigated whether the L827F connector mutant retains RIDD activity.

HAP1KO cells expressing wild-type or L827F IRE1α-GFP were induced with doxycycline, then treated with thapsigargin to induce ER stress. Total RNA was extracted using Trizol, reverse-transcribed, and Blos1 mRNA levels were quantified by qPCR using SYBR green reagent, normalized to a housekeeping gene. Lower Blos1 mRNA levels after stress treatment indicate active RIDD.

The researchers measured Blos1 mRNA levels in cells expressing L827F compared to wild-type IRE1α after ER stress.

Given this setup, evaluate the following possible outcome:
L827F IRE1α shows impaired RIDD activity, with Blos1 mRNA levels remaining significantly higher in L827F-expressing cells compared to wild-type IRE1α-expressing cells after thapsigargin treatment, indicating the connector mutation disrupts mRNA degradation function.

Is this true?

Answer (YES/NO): NO